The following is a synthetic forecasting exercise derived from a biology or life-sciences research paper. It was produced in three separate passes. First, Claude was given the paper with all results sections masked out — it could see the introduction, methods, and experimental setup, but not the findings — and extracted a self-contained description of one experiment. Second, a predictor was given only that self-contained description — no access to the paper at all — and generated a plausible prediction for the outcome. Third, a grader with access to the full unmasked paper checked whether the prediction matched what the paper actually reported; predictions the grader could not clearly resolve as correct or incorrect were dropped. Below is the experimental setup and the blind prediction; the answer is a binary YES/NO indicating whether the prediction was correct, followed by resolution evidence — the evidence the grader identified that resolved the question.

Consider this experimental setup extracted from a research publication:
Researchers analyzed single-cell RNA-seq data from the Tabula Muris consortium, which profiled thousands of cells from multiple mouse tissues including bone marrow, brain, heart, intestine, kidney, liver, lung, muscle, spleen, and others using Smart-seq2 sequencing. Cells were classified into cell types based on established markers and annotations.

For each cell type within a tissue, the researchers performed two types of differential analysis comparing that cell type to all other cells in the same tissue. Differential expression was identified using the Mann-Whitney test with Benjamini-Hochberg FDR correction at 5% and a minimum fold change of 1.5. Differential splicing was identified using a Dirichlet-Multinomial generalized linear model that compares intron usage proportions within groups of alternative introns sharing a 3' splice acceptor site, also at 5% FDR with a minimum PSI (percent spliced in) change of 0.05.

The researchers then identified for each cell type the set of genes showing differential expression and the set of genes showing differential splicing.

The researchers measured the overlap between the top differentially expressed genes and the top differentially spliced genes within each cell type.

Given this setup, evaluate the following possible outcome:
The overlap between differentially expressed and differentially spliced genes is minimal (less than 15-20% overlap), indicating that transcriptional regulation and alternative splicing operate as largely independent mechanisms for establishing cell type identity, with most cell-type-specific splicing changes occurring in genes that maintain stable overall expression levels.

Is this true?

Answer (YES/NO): YES